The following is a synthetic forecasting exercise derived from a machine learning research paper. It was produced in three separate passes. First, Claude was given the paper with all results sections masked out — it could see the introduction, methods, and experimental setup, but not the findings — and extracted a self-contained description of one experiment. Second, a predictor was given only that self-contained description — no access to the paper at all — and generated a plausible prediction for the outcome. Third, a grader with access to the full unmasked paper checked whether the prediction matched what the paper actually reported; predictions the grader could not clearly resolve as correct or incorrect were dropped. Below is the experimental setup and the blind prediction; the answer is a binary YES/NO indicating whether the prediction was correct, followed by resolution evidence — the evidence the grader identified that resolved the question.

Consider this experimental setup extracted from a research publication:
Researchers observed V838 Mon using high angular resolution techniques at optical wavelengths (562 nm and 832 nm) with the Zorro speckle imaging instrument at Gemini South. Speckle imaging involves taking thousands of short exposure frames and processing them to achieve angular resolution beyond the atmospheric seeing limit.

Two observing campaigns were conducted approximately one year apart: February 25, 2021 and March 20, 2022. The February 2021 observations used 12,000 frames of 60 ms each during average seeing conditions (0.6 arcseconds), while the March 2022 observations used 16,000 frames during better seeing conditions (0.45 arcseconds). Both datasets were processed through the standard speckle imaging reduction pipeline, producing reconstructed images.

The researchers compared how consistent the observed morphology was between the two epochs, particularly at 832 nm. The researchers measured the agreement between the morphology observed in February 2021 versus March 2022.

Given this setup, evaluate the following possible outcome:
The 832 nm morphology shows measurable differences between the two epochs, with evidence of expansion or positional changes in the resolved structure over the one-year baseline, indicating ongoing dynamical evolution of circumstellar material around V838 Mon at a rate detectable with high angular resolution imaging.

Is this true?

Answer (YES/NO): NO